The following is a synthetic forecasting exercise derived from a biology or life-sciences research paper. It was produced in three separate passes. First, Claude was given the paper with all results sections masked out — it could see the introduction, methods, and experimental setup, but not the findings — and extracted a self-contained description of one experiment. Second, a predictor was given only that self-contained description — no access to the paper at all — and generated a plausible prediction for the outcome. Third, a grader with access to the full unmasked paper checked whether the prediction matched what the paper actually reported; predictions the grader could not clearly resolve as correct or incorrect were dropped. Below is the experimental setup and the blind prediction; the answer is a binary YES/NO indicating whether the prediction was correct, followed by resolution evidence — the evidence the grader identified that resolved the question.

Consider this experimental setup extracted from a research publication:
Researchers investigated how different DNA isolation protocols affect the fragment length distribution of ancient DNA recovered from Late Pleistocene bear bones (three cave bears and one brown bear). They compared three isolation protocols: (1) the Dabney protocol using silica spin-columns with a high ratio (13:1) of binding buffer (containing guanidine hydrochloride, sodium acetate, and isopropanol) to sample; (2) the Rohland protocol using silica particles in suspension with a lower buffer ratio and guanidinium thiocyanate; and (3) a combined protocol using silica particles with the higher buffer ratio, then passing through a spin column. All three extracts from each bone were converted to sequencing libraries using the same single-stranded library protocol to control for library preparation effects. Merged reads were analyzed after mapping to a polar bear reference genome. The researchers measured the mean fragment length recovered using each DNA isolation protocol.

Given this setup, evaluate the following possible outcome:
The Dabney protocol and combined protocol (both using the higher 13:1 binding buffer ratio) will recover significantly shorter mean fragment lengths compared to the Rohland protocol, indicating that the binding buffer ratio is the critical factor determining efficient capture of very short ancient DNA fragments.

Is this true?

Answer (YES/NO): NO